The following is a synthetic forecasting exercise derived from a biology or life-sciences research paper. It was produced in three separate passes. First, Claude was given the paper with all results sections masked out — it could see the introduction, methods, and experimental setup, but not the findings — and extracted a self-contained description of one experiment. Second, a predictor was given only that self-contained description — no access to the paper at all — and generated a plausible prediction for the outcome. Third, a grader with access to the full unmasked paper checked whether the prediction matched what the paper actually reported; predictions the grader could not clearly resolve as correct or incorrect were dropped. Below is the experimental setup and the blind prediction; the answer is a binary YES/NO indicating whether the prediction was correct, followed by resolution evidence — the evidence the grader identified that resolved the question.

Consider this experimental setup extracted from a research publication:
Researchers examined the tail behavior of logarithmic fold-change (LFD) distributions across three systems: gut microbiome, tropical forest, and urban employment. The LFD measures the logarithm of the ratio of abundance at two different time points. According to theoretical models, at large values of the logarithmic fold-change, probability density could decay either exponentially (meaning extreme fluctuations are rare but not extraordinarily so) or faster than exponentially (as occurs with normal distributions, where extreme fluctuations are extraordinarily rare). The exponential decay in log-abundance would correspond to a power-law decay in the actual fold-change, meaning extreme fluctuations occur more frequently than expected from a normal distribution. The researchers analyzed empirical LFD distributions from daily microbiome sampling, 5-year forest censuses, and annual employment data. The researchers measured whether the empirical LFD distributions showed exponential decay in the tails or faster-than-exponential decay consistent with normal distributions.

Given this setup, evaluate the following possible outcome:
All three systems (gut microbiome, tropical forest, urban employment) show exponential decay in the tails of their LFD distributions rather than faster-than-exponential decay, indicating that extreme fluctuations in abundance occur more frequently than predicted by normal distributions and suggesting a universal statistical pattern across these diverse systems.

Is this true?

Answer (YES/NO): YES